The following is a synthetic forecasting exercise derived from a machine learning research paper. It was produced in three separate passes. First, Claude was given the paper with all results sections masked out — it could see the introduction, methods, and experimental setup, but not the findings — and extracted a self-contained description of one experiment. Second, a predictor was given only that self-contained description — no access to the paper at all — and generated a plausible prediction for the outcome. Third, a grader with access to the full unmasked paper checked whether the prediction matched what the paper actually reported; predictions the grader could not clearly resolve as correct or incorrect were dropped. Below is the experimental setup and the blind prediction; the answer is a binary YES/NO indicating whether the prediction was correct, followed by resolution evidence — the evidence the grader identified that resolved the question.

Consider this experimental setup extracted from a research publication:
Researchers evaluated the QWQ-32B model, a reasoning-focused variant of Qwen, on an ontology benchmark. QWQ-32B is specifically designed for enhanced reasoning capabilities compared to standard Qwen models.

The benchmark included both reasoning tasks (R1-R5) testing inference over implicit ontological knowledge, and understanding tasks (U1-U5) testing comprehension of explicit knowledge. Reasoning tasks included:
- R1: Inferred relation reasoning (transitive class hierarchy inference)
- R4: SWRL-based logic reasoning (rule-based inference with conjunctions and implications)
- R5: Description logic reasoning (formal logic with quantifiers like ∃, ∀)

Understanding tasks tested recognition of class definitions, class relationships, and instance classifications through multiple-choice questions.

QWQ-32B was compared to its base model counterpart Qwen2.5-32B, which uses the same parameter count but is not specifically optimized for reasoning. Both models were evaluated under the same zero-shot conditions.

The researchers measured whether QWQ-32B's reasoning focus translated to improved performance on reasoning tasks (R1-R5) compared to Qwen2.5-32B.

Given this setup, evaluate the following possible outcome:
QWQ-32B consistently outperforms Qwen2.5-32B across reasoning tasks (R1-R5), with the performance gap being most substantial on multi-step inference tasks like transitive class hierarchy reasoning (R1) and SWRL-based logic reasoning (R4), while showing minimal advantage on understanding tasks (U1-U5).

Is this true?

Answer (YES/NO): NO